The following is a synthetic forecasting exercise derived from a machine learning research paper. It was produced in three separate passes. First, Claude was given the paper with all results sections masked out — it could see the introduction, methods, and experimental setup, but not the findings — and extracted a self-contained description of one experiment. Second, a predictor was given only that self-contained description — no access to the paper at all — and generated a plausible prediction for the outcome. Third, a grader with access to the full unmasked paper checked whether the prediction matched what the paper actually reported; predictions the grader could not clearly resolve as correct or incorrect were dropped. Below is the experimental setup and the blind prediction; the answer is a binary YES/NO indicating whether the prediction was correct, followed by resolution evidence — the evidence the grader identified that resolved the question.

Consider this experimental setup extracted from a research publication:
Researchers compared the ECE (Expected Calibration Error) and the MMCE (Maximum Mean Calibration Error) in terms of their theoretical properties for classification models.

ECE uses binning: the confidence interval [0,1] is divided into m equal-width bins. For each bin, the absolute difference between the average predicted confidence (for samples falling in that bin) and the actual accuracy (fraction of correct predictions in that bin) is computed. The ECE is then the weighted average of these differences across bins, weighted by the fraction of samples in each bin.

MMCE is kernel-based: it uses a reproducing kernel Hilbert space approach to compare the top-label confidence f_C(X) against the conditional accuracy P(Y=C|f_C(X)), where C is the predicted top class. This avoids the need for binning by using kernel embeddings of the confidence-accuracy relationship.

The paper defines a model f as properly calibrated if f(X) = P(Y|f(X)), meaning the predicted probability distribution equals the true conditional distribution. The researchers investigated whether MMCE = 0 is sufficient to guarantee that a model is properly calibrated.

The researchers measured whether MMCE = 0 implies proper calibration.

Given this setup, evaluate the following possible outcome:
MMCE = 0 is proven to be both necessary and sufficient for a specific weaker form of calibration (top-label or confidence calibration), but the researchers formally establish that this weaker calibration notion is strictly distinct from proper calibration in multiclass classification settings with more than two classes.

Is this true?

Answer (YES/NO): NO